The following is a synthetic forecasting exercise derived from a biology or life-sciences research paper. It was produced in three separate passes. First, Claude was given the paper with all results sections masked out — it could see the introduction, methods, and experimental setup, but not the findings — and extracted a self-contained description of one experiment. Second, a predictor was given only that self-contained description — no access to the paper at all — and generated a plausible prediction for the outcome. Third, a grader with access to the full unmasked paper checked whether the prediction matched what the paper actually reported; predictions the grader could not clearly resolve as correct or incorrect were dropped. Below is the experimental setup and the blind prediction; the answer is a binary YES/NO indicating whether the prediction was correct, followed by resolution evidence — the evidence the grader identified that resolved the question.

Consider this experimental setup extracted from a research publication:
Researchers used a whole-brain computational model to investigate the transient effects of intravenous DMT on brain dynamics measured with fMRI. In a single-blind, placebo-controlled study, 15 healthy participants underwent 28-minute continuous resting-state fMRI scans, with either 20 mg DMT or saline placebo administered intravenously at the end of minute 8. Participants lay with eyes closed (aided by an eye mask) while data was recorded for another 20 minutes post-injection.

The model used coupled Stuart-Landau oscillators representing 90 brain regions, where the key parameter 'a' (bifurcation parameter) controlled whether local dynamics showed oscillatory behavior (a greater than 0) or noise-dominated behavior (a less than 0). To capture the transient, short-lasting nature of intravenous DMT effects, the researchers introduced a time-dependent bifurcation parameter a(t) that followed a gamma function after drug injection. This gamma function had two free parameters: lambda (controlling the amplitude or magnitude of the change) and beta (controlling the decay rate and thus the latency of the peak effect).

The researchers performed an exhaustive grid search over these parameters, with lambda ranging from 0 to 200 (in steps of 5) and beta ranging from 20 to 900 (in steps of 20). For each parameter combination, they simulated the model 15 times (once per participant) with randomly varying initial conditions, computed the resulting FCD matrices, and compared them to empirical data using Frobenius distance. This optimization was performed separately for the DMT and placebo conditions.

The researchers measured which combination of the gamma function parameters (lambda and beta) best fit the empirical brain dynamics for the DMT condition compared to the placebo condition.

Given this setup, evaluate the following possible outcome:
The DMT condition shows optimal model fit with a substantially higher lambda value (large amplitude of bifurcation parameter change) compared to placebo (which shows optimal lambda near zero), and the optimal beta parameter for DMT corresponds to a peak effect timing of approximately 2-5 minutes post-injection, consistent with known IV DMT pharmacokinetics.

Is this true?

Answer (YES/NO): NO